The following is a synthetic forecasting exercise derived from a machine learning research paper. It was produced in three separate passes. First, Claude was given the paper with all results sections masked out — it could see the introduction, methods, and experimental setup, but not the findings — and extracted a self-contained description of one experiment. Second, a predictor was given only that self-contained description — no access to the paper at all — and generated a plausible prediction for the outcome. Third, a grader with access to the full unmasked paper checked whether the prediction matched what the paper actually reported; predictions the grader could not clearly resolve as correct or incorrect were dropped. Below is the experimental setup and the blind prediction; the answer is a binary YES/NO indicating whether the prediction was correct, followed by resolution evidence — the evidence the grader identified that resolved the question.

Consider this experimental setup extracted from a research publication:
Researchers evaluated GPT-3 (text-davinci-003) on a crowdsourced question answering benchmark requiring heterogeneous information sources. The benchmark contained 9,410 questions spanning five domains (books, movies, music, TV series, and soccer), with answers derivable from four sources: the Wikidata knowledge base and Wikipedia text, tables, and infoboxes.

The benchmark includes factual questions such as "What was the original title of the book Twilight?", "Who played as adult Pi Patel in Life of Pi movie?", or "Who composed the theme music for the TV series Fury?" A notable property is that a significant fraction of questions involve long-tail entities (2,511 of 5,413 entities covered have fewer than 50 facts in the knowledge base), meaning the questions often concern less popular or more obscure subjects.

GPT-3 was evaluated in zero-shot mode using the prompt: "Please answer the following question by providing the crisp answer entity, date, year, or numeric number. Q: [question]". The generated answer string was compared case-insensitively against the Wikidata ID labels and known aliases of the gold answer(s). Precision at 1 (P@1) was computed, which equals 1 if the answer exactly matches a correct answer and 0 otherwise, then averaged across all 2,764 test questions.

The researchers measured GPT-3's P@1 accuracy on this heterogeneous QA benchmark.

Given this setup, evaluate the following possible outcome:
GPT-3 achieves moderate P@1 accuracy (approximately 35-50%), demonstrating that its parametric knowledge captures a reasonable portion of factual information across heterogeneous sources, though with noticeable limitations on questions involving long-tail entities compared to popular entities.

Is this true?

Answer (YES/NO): YES